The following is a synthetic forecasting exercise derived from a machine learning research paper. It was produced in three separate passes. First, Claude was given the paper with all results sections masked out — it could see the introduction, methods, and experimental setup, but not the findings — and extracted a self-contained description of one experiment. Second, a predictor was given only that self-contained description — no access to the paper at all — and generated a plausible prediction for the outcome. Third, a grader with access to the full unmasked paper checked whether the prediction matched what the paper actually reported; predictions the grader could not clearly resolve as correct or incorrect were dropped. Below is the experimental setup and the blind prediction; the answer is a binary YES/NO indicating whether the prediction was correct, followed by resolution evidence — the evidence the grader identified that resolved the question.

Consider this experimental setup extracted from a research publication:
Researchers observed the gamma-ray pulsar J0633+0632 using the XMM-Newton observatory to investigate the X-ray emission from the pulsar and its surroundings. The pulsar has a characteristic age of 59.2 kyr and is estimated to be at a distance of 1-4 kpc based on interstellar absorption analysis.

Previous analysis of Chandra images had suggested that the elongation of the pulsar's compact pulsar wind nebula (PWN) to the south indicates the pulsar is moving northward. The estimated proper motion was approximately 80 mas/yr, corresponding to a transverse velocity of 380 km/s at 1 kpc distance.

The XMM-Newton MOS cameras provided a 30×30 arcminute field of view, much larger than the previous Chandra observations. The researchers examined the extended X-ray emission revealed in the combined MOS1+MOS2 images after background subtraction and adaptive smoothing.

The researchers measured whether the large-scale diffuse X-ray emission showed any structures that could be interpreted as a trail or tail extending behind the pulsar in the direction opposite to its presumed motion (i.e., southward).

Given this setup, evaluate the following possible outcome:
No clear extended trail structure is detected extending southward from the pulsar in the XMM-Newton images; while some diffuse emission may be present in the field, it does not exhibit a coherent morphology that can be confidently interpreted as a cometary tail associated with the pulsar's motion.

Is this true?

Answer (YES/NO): YES